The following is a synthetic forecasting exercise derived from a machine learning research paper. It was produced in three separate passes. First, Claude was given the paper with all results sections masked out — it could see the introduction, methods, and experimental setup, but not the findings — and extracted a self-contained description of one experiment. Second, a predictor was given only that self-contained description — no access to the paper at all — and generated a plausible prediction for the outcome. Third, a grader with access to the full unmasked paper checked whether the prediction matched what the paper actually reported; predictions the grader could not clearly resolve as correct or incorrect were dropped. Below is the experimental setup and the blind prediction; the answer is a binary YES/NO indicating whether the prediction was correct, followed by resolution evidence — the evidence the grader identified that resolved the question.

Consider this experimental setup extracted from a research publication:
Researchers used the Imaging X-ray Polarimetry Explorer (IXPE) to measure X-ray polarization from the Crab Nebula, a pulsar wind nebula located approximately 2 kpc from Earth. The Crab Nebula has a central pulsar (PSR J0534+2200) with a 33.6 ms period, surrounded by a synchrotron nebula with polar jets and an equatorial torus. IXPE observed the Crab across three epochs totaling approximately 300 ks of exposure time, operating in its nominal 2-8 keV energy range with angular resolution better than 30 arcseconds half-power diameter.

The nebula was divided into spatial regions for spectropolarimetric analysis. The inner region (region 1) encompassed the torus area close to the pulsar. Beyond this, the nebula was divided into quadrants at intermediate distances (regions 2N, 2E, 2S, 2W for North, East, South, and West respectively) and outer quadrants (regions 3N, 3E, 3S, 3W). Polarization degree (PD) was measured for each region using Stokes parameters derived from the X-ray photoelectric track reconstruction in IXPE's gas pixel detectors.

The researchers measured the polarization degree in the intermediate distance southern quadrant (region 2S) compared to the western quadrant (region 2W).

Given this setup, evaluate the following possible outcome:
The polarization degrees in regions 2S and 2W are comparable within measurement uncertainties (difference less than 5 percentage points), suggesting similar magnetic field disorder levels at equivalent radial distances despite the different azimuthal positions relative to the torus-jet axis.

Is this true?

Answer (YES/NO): NO